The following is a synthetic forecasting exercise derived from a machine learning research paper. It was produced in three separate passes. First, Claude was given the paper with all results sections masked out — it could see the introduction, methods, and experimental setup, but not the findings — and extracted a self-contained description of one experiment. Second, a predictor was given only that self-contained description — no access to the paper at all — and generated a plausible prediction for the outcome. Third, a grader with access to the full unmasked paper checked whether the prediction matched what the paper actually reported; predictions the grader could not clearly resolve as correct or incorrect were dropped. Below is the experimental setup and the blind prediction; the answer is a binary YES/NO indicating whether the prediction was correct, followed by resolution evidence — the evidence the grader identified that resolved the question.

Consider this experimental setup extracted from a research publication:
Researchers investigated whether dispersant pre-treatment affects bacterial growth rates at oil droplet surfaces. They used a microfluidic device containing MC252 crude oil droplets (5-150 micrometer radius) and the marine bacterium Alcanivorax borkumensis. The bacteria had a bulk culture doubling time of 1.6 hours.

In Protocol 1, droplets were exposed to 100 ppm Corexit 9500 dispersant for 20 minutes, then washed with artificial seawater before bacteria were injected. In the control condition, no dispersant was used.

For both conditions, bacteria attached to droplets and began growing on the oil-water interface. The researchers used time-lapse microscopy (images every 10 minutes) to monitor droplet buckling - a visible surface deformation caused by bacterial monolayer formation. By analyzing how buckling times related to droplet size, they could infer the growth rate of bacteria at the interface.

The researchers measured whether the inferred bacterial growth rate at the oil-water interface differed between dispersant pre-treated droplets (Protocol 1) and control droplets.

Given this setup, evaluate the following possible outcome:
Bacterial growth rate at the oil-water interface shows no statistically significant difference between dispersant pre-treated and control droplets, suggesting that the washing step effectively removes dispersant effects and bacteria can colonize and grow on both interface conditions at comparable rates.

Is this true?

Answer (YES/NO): YES